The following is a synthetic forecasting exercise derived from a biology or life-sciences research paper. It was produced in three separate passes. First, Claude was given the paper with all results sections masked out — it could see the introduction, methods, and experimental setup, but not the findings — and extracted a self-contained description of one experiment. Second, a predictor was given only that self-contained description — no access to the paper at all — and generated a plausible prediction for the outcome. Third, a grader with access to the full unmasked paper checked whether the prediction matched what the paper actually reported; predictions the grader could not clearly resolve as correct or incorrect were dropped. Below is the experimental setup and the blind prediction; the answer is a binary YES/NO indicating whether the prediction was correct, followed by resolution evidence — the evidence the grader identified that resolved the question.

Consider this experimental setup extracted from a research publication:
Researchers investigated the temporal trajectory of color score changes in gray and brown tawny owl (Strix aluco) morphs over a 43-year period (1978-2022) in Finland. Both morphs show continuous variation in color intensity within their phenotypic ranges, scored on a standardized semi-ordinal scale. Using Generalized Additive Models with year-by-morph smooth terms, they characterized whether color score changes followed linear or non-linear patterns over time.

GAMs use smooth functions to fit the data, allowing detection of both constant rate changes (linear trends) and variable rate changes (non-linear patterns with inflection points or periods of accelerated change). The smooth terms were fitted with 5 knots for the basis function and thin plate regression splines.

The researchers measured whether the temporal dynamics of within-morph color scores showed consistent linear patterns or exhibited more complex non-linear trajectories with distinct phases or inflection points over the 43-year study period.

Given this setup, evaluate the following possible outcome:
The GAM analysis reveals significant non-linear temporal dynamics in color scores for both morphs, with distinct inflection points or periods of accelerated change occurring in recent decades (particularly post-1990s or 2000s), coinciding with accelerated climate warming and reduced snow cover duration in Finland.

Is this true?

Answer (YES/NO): NO